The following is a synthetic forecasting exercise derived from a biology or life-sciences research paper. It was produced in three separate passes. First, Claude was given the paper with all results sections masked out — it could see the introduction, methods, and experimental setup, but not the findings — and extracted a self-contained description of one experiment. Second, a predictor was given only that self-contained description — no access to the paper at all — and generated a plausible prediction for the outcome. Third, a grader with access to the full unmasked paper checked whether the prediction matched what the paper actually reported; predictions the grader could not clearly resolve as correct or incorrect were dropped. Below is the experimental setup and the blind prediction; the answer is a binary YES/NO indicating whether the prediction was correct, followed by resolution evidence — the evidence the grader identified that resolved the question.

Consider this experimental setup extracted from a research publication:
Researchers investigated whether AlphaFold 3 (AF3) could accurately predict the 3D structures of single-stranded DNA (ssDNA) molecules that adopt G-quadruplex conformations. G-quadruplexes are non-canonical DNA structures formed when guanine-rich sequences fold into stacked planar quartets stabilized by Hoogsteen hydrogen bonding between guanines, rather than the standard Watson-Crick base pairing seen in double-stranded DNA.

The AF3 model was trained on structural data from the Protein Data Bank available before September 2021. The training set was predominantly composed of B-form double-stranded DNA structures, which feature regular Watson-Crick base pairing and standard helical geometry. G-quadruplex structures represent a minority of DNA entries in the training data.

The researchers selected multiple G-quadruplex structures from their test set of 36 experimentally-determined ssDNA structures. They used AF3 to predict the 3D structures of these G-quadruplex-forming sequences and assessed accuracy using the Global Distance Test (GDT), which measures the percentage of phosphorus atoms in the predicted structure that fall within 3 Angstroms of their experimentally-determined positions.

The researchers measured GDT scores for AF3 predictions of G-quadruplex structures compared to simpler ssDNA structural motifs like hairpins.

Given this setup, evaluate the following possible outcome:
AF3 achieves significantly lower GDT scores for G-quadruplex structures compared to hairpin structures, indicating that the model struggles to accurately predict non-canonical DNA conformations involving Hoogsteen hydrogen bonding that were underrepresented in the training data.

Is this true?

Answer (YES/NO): YES